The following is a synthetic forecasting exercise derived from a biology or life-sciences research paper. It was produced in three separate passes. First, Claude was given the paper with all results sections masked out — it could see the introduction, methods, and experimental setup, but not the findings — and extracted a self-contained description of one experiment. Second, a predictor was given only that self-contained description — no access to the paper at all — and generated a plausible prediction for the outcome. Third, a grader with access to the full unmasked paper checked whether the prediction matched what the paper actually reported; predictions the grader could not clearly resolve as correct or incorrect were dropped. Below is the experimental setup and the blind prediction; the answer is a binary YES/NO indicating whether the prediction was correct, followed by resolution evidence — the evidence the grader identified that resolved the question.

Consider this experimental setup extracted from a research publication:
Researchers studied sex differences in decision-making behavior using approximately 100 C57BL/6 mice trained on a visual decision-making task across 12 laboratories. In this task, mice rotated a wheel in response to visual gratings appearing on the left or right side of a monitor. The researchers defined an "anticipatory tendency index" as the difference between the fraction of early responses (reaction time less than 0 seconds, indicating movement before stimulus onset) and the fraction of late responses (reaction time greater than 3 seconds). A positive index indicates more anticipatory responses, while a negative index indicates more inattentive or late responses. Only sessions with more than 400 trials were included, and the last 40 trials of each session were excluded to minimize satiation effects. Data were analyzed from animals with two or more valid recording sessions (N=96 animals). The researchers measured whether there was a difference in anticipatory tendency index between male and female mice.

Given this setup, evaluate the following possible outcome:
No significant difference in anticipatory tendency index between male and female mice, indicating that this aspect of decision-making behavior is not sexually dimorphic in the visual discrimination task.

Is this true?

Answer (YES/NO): NO